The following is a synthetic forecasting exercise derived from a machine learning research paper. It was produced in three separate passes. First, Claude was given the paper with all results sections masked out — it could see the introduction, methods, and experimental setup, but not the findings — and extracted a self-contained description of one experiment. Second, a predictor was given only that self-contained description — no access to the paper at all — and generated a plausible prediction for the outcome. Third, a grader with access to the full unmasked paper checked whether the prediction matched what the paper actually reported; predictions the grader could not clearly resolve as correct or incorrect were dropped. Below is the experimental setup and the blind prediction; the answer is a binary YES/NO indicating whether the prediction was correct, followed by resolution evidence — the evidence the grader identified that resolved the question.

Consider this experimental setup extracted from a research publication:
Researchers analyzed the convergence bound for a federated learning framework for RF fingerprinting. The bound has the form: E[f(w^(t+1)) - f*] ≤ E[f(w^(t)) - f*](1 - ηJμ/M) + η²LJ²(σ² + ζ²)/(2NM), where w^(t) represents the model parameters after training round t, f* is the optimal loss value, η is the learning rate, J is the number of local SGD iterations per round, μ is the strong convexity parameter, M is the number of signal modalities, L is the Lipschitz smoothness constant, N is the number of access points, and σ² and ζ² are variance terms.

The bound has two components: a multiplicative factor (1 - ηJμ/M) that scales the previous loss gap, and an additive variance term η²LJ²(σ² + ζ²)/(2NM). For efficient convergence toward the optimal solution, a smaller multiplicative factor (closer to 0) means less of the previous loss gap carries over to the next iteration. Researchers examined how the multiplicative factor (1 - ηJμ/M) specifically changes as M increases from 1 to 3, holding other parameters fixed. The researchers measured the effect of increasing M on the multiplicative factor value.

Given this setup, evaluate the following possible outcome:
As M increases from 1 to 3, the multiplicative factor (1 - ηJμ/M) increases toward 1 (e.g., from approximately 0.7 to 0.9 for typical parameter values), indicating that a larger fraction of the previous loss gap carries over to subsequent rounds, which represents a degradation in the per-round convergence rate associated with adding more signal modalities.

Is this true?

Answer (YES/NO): NO